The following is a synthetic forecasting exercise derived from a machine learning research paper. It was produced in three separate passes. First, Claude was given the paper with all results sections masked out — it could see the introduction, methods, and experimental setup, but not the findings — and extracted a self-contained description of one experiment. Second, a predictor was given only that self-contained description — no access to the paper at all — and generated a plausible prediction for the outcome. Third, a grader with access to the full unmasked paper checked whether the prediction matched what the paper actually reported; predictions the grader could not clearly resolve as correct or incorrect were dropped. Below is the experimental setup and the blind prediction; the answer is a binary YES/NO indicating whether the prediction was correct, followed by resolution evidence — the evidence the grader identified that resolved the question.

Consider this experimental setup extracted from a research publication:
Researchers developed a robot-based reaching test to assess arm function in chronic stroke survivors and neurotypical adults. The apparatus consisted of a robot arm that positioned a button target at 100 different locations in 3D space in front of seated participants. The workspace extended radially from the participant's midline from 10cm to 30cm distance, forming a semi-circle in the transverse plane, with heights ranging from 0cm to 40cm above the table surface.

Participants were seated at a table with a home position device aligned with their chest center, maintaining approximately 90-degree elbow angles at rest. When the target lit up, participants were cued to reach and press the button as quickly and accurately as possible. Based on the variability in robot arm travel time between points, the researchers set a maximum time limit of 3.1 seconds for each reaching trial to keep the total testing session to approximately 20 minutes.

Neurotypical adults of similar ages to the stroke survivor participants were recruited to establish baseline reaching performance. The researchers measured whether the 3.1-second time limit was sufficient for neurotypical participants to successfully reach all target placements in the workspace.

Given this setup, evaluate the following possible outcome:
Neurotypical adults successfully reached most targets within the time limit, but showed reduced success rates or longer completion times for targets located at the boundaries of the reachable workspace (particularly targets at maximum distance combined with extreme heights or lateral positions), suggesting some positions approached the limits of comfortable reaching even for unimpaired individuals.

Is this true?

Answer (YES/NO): NO